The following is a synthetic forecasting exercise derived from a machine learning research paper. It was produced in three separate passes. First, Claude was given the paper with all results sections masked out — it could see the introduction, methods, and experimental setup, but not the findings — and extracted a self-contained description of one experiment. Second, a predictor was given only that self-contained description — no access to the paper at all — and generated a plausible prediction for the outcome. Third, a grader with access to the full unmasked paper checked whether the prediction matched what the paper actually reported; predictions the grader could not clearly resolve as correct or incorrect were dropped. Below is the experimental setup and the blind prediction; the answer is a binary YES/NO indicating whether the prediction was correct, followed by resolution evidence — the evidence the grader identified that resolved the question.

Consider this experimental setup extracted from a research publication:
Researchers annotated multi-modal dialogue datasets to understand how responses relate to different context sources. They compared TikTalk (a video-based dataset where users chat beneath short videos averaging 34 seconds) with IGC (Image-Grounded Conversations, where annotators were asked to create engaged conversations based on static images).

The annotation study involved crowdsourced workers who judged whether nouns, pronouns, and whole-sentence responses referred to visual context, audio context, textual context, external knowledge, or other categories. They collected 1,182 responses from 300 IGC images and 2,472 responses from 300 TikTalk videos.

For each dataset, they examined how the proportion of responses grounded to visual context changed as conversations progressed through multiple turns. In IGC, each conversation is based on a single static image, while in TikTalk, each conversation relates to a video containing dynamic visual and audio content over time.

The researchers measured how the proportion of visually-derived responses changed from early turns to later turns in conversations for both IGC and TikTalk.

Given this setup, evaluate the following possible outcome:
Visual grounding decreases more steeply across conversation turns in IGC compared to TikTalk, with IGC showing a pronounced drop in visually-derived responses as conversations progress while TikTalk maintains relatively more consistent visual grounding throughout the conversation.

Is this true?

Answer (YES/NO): YES